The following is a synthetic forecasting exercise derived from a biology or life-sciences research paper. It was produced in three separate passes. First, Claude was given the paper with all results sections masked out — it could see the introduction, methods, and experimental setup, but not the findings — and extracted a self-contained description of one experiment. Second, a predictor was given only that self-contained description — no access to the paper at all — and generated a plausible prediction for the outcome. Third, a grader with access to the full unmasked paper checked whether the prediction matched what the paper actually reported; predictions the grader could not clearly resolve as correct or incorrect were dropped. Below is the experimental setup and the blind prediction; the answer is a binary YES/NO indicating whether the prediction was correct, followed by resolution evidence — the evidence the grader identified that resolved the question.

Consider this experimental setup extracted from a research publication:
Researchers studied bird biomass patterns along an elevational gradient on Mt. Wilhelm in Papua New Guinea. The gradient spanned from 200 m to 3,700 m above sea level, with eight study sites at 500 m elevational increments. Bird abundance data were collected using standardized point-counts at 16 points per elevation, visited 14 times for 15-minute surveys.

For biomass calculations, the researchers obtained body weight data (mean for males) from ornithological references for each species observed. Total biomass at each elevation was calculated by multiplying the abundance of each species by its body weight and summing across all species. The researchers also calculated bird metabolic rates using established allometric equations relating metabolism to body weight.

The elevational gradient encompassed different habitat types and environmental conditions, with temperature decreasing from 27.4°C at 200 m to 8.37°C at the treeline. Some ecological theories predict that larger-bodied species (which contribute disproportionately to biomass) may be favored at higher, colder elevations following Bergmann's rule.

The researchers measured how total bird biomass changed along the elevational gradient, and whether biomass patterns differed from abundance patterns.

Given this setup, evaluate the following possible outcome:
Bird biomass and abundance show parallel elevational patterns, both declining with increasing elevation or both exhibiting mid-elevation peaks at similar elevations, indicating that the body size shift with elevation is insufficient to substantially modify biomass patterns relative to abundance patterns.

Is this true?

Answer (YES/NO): NO